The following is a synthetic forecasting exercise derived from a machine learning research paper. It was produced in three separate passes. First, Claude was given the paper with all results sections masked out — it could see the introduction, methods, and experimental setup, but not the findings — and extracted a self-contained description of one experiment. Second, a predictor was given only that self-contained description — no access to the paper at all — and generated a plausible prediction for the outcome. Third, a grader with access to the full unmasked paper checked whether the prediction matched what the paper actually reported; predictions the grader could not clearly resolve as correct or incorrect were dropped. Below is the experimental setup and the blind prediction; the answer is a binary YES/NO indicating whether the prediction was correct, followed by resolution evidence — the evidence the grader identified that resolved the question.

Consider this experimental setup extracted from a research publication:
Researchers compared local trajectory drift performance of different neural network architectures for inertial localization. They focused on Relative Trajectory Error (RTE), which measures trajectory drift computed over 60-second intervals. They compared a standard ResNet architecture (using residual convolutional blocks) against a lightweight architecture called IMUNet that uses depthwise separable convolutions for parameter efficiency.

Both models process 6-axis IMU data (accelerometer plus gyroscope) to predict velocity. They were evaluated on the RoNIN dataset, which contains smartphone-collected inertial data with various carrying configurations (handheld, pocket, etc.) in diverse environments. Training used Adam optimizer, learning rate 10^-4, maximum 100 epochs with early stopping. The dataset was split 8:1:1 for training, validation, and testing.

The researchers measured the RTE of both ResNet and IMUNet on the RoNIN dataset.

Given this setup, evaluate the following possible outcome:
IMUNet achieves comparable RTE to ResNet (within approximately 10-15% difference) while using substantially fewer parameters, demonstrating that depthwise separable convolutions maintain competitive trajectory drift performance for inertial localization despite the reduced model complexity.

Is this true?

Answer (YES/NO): NO